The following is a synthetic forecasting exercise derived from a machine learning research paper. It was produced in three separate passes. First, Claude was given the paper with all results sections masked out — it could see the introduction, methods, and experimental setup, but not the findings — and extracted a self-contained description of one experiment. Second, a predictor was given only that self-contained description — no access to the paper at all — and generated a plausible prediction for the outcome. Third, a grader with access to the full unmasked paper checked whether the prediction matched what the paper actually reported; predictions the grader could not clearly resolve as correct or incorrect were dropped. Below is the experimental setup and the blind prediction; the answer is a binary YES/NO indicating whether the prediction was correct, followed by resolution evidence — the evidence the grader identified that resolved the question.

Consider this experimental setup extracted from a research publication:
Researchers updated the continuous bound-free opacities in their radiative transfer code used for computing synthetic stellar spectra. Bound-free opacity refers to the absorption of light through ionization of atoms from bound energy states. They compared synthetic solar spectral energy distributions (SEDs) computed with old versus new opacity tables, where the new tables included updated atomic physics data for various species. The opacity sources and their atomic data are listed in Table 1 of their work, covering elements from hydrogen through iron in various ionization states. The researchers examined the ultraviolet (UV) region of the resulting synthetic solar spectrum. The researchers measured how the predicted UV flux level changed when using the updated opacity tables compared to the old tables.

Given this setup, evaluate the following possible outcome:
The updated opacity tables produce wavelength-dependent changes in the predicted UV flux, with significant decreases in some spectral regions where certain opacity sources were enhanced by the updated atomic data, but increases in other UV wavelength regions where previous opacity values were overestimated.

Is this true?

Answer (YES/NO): NO